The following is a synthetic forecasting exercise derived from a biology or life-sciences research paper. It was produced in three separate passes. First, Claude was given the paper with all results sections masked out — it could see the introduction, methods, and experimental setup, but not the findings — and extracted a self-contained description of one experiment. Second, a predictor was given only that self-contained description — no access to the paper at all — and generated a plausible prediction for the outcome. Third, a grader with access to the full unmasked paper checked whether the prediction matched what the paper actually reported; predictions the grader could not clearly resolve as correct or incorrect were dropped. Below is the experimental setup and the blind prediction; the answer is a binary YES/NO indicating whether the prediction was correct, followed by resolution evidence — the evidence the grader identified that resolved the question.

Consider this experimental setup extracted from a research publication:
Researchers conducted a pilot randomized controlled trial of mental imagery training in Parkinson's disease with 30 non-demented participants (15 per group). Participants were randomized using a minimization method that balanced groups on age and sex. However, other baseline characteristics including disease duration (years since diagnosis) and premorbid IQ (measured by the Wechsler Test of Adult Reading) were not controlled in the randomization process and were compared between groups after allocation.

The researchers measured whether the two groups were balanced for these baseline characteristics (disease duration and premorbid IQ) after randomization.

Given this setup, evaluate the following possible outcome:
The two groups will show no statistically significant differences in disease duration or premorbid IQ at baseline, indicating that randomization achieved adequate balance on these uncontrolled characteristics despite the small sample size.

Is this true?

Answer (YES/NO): NO